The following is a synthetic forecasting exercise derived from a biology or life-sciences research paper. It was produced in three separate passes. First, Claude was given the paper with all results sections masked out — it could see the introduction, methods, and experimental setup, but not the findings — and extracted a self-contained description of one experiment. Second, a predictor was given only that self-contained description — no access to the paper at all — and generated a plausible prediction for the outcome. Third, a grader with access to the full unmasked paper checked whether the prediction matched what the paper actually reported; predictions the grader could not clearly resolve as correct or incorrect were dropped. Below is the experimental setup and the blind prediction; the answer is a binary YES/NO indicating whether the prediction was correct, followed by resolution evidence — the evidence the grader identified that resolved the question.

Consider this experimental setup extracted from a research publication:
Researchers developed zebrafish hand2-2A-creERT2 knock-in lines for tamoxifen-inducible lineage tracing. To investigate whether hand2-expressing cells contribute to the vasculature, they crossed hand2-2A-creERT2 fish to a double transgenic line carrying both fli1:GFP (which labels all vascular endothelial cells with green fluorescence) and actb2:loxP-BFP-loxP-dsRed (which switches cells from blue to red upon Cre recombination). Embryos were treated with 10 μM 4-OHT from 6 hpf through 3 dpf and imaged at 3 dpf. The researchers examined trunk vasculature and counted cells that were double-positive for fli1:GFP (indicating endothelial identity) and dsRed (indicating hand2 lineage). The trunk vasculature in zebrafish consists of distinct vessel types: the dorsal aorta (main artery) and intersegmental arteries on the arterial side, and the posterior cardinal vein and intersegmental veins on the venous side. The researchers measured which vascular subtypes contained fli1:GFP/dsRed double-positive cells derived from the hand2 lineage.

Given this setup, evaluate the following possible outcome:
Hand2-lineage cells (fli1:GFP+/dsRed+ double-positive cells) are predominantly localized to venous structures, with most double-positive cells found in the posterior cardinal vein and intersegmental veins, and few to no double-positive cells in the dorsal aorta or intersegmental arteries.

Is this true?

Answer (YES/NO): YES